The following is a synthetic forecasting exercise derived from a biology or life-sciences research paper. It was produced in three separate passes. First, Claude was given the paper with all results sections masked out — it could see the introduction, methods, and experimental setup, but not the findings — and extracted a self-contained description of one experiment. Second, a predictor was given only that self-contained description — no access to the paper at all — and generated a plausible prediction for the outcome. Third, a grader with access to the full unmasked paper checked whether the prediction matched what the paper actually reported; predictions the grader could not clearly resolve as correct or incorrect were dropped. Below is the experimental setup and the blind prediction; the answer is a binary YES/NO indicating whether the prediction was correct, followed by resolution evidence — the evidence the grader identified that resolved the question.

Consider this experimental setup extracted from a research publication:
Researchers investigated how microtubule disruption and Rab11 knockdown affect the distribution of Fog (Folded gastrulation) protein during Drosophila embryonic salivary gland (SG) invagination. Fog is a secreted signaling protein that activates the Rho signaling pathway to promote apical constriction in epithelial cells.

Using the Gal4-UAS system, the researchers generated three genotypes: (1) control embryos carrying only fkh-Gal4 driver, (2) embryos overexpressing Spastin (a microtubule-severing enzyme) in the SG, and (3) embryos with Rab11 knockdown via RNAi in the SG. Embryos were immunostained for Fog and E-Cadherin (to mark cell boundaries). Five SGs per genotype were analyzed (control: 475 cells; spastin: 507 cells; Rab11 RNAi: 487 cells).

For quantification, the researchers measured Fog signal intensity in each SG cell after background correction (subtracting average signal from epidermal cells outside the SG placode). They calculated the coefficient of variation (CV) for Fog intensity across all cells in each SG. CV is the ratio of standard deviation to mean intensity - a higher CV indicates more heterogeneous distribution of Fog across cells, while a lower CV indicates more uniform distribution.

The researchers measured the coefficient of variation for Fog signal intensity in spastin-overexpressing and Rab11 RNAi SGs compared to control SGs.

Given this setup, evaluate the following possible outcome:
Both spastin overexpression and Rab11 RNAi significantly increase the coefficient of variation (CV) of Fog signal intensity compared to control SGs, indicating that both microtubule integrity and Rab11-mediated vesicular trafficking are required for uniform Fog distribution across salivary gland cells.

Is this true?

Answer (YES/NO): NO